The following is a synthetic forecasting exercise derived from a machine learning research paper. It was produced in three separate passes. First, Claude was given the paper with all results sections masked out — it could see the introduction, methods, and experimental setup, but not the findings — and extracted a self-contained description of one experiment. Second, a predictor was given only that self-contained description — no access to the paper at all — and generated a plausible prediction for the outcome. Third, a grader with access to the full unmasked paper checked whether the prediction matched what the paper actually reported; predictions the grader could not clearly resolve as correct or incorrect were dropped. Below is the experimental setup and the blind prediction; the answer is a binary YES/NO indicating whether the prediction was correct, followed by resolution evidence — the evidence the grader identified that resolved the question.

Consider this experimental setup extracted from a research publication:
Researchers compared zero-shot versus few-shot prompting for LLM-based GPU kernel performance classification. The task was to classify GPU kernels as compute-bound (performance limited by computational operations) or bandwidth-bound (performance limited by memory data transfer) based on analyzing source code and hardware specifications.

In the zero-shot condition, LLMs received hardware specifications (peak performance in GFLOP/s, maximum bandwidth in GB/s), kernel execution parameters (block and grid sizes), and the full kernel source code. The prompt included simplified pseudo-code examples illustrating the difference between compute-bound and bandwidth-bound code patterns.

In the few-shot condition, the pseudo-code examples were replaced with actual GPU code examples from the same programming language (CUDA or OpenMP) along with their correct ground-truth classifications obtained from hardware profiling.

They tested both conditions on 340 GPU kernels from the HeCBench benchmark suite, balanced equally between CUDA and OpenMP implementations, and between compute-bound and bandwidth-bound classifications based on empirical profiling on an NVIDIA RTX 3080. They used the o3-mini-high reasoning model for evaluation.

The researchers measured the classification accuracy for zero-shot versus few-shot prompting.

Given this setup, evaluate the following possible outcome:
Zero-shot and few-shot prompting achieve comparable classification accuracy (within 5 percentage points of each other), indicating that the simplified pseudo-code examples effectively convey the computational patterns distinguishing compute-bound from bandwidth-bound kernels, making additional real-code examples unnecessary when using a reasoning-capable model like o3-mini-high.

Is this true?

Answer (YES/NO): YES